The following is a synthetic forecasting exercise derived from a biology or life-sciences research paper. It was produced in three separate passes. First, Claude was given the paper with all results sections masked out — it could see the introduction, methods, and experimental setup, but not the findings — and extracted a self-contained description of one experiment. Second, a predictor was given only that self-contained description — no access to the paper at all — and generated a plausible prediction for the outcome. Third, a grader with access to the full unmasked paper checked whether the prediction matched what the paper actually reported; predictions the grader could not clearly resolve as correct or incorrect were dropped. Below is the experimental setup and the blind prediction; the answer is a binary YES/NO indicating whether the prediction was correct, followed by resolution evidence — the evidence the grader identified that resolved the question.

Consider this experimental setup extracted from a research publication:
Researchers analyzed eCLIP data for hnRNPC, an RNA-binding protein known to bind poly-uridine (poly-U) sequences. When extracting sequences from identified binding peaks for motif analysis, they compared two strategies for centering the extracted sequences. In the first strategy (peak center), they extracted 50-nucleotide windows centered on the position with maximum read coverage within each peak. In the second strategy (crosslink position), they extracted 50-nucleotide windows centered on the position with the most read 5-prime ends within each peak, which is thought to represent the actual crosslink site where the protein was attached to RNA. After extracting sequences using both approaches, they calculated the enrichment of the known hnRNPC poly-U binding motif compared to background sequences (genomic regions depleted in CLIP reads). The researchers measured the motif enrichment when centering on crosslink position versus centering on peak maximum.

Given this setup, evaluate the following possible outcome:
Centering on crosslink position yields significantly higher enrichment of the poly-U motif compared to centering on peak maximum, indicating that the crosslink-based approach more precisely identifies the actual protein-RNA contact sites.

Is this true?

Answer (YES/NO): YES